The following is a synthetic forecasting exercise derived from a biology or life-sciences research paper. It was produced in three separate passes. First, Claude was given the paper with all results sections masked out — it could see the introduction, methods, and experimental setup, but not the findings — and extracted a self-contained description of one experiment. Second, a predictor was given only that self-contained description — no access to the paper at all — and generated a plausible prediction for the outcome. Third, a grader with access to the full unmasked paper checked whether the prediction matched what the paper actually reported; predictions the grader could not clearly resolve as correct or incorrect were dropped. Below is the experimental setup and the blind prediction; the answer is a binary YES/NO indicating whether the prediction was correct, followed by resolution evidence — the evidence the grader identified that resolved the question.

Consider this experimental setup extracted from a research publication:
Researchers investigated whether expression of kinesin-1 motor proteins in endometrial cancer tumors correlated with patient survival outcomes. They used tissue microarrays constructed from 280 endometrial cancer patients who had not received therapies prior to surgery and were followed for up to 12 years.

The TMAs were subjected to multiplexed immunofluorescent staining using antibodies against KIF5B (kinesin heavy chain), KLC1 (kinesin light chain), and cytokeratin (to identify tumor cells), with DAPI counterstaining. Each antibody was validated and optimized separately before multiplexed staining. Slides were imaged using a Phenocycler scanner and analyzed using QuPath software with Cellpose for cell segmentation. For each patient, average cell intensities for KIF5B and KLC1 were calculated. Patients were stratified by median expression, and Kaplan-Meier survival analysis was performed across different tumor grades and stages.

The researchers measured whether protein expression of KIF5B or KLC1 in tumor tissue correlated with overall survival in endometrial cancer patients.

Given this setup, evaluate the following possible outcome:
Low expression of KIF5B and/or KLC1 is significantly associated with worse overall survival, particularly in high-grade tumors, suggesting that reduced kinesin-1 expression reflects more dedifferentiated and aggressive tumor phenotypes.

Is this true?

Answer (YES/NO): NO